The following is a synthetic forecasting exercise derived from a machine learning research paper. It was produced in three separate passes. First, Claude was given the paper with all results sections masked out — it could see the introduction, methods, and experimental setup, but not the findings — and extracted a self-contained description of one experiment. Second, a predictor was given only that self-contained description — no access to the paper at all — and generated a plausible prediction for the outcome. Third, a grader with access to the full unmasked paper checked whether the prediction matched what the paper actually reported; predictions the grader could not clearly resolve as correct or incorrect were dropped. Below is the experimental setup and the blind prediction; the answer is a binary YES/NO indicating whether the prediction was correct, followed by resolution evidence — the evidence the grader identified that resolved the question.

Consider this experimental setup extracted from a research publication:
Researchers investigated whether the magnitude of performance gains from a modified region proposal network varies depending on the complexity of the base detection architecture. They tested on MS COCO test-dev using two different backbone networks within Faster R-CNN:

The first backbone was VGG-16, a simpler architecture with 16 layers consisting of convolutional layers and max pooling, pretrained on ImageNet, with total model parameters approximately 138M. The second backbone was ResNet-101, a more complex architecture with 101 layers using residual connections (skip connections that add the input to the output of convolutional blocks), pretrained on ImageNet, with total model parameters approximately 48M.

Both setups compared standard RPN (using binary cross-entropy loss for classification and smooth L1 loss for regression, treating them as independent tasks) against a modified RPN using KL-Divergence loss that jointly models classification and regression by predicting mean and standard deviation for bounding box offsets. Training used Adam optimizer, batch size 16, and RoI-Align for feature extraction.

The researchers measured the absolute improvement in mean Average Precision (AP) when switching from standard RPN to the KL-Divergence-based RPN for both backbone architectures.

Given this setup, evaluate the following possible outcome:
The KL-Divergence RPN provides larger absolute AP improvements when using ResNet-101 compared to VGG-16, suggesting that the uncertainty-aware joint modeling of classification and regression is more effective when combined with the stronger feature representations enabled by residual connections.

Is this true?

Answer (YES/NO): NO